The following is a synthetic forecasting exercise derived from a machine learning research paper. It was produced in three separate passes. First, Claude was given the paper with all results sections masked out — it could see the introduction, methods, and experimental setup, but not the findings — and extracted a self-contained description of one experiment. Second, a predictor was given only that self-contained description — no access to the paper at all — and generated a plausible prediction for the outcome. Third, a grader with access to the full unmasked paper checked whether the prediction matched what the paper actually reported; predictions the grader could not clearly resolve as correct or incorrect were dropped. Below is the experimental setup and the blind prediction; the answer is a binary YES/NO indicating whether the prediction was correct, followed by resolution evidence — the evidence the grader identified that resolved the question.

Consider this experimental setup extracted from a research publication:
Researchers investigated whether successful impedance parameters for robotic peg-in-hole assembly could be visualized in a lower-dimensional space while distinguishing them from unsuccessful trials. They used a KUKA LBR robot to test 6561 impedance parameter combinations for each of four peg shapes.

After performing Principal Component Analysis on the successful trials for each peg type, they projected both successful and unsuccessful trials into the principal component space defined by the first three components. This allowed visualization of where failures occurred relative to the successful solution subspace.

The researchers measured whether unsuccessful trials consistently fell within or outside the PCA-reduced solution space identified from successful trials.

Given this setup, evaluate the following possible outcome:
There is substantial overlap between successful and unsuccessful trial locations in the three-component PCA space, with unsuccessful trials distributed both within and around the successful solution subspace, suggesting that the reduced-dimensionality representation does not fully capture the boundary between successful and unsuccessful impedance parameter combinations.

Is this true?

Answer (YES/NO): NO